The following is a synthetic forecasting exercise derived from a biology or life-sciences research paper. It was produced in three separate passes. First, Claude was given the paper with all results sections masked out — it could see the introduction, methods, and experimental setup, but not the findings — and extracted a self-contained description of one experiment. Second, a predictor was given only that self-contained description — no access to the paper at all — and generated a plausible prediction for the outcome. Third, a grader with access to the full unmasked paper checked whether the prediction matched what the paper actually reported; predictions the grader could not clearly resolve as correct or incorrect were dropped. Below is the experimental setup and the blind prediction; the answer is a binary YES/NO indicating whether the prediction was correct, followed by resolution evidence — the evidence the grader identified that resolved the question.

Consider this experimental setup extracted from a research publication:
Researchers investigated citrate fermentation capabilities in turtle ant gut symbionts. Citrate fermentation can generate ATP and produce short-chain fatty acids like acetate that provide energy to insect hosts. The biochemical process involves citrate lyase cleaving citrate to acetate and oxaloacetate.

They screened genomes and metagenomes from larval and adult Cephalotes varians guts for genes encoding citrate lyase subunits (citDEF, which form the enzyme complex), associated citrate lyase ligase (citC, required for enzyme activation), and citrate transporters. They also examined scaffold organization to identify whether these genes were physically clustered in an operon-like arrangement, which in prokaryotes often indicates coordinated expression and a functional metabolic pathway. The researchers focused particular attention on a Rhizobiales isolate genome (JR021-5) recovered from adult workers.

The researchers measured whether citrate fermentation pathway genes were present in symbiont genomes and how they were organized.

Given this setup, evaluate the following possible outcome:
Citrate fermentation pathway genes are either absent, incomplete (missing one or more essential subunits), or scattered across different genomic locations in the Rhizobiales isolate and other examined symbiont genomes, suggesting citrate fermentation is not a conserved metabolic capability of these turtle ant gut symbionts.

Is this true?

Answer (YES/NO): NO